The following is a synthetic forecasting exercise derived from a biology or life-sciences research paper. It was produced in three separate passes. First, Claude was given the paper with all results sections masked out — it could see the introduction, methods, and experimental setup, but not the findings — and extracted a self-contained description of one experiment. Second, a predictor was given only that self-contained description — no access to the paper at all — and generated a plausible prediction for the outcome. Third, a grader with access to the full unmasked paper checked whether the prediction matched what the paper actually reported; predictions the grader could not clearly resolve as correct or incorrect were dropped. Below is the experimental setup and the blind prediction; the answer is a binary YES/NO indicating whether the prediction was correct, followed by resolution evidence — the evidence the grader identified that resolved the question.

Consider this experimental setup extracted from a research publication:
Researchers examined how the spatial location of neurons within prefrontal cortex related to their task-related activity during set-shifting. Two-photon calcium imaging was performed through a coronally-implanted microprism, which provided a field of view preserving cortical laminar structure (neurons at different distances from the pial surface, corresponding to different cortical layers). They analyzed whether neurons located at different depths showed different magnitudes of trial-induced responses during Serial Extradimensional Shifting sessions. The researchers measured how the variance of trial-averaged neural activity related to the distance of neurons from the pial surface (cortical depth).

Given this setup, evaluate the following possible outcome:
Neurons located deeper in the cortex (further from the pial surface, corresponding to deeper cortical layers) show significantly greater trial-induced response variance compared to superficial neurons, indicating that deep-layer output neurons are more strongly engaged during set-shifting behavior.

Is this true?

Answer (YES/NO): YES